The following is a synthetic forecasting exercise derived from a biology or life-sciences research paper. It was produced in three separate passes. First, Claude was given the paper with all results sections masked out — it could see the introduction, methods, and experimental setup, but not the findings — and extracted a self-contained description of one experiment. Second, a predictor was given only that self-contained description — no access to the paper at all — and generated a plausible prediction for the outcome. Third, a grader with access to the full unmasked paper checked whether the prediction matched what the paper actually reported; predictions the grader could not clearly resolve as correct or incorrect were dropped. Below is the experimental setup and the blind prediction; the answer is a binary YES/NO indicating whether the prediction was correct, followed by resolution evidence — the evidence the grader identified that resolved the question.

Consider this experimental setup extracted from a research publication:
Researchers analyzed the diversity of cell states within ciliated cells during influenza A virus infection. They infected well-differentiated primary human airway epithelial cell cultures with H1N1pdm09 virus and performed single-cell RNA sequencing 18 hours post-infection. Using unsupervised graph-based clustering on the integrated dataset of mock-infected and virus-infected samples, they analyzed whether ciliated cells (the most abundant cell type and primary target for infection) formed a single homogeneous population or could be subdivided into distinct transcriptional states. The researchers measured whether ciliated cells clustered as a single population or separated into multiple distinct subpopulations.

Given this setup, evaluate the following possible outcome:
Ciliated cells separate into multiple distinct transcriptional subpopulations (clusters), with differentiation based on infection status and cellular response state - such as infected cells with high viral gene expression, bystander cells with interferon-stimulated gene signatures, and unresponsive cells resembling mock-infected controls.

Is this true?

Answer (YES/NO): NO